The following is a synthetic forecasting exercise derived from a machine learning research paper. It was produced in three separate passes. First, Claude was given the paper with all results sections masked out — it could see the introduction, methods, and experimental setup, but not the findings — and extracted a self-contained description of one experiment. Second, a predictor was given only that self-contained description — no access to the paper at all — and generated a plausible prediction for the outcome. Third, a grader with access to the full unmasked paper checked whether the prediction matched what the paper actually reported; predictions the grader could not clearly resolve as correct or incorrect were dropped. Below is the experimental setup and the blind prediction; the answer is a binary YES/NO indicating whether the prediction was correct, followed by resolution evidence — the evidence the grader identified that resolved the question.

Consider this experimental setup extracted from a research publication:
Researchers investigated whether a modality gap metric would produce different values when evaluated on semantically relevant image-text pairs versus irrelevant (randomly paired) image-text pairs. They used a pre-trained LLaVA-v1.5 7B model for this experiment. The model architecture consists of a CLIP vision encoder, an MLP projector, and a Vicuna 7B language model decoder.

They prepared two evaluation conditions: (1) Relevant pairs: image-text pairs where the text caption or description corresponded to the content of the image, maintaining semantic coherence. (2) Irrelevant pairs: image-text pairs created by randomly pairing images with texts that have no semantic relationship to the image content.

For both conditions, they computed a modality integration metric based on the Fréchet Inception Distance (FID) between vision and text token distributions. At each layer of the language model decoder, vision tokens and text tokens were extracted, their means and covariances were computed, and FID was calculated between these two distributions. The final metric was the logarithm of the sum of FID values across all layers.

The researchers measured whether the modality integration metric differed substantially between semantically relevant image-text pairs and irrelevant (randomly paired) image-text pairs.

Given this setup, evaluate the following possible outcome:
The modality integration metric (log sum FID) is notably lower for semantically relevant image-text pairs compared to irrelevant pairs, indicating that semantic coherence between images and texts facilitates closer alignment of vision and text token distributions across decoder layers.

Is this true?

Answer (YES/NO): NO